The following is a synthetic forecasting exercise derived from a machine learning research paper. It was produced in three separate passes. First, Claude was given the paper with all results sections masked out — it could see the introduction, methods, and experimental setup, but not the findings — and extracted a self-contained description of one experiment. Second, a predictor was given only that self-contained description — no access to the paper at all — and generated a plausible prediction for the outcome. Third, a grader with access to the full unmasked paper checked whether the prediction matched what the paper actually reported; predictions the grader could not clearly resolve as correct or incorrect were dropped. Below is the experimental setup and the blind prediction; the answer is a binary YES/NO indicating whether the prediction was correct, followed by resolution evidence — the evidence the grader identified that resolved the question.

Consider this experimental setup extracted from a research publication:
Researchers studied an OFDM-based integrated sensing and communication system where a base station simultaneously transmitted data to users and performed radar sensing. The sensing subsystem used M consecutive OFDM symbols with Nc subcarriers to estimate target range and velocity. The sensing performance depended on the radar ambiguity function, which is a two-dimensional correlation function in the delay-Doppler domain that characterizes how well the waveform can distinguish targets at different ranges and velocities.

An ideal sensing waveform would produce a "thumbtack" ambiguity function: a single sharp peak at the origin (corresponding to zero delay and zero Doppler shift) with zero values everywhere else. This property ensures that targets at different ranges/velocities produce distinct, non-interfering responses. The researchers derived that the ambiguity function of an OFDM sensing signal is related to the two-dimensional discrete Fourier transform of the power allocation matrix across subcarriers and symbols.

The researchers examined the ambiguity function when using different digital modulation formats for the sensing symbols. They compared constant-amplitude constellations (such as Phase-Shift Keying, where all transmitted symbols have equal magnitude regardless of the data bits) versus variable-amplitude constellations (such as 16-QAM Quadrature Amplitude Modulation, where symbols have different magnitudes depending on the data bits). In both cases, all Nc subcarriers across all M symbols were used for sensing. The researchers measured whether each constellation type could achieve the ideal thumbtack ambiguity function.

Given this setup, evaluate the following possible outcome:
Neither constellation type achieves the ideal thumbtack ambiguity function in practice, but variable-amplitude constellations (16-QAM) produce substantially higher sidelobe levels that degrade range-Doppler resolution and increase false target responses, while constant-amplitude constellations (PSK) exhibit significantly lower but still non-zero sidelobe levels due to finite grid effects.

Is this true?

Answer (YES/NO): NO